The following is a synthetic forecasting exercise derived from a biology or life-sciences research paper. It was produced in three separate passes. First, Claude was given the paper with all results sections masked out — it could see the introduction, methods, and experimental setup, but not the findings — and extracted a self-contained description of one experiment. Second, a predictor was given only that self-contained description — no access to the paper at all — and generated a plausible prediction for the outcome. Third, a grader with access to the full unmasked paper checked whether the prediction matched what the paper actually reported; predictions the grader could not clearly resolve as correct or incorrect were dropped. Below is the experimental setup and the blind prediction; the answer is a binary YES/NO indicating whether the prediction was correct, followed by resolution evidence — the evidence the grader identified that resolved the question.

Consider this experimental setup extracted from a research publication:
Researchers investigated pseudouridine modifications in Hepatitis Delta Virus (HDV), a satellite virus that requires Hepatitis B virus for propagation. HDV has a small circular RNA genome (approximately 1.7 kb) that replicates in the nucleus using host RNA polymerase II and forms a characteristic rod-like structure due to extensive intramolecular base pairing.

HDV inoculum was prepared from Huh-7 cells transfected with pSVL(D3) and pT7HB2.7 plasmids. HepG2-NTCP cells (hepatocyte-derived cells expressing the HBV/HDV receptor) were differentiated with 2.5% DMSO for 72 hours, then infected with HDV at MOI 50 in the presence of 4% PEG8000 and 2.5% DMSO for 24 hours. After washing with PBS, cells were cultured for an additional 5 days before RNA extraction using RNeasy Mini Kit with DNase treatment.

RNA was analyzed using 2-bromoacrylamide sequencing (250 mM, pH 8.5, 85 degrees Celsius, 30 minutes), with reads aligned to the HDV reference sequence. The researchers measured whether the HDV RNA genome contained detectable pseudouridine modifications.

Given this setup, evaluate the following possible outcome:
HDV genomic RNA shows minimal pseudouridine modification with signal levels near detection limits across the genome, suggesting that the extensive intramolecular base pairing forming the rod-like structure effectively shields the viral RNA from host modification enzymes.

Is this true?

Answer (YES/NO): NO